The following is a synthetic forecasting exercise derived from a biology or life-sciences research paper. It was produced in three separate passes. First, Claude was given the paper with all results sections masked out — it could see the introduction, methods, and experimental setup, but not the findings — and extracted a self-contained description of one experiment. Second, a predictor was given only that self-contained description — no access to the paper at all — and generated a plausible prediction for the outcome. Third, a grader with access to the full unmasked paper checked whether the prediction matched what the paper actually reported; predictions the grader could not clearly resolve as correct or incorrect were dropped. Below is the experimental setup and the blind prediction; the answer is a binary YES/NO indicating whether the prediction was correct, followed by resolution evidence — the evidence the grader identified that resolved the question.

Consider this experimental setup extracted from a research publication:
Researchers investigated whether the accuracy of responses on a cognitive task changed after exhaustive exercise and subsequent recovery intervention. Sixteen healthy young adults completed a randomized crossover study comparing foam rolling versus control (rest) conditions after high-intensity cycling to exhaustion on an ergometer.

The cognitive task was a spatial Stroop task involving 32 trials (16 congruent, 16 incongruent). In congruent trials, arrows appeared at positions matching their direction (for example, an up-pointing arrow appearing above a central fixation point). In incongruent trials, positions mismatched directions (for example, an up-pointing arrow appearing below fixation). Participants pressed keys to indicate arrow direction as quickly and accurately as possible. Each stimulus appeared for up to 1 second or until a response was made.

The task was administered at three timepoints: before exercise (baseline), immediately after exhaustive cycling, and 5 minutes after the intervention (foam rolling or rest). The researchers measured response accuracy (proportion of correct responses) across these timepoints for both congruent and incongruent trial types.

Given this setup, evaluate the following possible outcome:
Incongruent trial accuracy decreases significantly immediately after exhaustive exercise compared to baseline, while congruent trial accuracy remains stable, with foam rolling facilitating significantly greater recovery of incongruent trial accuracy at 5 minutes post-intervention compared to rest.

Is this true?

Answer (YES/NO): NO